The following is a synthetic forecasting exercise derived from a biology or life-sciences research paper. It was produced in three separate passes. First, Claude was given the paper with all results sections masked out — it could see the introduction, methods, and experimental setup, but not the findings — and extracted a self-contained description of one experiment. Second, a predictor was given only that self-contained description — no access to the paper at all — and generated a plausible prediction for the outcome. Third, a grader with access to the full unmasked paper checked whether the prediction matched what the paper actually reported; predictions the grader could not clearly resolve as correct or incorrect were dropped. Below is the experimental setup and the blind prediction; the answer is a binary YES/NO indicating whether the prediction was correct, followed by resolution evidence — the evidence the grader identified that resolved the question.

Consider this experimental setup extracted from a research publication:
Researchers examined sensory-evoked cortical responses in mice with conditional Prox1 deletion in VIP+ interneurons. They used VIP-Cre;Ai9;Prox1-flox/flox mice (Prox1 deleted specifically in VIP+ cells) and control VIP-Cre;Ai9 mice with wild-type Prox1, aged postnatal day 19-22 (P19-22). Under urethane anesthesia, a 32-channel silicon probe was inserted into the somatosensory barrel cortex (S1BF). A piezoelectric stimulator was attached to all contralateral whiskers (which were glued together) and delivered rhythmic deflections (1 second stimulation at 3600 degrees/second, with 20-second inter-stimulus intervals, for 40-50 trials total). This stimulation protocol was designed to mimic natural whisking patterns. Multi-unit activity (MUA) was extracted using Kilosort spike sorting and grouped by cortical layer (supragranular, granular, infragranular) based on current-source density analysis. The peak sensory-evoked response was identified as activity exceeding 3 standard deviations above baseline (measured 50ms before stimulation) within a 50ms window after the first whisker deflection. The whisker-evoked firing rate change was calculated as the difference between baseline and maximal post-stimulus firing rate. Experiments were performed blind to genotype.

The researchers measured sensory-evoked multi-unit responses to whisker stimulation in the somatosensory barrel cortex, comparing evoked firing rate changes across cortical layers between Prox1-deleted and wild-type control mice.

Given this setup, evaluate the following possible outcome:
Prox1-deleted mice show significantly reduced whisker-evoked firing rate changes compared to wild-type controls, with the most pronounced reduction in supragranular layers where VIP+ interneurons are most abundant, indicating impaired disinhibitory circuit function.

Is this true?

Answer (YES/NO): NO